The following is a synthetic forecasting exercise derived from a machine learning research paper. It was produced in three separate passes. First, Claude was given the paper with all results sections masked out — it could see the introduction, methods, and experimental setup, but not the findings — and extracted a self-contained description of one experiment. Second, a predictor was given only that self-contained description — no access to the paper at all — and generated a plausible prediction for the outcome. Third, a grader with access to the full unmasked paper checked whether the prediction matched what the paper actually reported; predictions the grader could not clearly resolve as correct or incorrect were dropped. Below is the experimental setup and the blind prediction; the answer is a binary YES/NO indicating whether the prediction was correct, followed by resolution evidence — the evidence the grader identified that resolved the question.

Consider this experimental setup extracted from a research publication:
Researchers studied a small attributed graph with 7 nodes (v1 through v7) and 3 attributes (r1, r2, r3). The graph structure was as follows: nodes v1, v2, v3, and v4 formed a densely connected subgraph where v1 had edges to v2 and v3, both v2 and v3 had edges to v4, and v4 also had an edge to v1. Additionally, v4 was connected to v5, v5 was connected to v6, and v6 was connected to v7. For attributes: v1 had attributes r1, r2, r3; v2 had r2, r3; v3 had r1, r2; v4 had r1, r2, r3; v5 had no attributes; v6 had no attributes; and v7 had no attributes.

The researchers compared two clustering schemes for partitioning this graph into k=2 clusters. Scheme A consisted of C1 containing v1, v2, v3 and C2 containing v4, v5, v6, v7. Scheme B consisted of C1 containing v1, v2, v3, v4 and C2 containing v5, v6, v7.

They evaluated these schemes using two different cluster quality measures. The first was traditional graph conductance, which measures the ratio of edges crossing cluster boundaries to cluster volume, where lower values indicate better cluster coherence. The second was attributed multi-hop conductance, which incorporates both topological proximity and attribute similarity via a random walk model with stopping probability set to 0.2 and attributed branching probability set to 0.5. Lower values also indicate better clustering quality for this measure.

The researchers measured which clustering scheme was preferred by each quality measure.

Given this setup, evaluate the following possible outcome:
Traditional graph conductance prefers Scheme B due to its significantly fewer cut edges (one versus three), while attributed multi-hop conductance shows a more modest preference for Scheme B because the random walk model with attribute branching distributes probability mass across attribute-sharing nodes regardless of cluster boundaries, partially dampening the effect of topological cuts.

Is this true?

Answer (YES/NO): NO